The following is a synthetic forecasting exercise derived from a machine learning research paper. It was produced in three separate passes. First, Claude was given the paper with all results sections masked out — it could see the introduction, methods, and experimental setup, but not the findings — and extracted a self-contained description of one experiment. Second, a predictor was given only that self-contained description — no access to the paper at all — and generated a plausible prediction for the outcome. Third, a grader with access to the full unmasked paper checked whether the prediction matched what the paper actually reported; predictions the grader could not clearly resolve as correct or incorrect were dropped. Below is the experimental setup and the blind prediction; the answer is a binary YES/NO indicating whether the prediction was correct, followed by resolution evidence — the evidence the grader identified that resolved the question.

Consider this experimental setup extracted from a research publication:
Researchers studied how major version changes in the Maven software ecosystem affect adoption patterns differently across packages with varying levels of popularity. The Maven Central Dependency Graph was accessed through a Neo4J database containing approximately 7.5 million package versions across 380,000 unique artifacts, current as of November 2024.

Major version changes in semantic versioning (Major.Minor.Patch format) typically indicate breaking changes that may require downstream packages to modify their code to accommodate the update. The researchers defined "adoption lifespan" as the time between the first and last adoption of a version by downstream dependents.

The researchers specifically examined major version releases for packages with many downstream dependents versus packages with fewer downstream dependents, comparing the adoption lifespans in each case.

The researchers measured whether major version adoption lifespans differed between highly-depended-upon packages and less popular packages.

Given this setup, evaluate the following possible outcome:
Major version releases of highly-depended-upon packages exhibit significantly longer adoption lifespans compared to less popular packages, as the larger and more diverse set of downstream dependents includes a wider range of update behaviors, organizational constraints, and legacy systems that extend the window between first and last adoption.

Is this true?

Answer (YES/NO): NO